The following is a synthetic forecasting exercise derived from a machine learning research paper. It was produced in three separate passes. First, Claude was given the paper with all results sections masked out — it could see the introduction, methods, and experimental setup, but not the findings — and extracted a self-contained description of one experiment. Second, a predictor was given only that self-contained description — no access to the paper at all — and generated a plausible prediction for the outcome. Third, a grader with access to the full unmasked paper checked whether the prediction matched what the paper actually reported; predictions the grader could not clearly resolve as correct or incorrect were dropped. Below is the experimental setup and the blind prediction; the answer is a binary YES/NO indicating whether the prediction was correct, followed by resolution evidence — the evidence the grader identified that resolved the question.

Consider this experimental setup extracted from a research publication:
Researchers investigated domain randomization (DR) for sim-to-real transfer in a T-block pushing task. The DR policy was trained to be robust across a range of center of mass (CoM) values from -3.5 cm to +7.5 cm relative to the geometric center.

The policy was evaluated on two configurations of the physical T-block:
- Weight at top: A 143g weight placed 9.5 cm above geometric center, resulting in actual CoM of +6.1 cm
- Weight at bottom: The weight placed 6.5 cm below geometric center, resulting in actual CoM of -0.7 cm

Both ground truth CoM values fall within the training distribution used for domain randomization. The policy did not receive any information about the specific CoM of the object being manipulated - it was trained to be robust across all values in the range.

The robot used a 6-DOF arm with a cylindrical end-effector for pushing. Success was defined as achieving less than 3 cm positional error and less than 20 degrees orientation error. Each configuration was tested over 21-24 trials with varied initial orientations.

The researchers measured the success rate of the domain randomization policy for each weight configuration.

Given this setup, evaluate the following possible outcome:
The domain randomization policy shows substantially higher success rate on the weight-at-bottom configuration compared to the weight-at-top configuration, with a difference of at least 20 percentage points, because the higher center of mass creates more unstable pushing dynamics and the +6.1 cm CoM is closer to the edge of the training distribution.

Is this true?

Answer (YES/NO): YES